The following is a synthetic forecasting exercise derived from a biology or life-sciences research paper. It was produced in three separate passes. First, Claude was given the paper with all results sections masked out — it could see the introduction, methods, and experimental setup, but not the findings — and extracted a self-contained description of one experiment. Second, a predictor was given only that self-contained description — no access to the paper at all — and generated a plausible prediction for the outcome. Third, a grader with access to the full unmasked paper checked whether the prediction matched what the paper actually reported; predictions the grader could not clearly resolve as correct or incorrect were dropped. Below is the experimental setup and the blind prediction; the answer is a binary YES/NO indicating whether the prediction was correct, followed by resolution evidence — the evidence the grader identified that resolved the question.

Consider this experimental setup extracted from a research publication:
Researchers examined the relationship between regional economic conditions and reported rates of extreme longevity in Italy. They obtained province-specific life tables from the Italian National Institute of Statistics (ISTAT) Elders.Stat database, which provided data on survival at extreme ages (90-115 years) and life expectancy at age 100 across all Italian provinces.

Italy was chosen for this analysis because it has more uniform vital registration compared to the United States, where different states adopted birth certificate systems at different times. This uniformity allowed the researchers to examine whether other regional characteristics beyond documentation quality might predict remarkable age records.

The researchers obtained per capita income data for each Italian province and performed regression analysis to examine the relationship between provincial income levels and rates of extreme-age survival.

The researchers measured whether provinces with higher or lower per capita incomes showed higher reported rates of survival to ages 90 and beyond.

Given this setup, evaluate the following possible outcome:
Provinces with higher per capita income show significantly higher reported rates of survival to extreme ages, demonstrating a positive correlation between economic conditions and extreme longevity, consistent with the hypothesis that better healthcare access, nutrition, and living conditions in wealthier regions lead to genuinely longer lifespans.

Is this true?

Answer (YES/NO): NO